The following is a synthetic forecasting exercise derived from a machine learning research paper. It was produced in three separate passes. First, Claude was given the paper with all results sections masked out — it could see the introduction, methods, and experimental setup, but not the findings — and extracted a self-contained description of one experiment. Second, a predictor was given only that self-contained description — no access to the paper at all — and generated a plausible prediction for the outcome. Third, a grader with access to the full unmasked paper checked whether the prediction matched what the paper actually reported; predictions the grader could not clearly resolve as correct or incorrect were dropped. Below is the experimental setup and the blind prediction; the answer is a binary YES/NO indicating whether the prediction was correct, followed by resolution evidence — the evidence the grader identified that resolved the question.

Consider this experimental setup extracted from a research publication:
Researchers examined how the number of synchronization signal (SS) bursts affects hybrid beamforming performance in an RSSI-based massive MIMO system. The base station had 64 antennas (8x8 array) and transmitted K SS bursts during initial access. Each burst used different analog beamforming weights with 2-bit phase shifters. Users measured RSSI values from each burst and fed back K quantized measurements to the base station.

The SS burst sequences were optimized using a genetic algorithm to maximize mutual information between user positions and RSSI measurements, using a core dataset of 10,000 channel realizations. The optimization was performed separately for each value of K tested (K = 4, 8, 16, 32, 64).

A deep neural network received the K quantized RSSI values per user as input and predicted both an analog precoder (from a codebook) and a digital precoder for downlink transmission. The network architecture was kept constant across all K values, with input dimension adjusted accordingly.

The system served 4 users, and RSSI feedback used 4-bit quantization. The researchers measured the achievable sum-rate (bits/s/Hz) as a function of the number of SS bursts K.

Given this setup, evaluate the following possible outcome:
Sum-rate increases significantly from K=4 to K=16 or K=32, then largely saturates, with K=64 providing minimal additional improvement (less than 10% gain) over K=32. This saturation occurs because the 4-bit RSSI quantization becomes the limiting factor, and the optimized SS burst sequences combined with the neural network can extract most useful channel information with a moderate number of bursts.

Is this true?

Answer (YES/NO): NO